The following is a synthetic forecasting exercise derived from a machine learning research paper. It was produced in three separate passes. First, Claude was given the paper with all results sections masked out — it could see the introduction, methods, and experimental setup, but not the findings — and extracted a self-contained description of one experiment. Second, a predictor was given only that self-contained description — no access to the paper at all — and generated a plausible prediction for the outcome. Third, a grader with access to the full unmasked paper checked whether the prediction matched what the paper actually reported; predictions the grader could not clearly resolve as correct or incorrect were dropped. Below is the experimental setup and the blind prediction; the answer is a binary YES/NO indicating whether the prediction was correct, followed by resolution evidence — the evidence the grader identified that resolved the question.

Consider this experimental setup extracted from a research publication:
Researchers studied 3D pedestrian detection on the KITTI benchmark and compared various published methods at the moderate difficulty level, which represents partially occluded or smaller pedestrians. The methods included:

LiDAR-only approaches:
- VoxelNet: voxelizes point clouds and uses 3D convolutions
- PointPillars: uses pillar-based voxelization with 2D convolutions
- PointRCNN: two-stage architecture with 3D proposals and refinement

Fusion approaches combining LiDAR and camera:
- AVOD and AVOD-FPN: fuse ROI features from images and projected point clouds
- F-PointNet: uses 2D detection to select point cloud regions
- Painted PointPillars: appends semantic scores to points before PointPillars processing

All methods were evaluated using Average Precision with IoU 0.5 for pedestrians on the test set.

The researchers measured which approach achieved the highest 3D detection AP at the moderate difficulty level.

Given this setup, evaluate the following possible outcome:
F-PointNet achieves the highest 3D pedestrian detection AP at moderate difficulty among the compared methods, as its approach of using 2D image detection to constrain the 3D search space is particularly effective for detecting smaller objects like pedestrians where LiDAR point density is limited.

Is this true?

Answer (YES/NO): NO